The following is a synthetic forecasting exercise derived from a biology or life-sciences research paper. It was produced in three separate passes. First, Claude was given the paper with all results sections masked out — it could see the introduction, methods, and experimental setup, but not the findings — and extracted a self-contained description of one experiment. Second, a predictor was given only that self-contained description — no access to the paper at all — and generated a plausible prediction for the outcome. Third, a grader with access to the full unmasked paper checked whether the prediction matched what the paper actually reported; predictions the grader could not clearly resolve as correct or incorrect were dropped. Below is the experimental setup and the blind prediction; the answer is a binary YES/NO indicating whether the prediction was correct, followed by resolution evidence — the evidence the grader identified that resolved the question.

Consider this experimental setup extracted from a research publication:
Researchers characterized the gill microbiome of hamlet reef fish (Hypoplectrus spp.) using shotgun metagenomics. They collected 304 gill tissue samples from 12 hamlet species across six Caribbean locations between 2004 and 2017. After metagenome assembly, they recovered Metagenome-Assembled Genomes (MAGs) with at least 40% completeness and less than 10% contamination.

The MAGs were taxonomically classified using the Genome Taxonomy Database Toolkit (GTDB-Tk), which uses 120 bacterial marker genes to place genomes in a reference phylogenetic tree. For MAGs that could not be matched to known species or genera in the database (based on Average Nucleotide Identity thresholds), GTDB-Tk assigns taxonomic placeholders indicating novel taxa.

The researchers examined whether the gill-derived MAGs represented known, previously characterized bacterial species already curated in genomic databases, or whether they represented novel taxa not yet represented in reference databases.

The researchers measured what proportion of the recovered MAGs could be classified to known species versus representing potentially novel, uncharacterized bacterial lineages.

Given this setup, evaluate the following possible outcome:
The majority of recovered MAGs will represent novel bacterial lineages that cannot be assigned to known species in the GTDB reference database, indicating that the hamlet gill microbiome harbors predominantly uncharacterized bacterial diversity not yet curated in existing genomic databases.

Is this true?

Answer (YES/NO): YES